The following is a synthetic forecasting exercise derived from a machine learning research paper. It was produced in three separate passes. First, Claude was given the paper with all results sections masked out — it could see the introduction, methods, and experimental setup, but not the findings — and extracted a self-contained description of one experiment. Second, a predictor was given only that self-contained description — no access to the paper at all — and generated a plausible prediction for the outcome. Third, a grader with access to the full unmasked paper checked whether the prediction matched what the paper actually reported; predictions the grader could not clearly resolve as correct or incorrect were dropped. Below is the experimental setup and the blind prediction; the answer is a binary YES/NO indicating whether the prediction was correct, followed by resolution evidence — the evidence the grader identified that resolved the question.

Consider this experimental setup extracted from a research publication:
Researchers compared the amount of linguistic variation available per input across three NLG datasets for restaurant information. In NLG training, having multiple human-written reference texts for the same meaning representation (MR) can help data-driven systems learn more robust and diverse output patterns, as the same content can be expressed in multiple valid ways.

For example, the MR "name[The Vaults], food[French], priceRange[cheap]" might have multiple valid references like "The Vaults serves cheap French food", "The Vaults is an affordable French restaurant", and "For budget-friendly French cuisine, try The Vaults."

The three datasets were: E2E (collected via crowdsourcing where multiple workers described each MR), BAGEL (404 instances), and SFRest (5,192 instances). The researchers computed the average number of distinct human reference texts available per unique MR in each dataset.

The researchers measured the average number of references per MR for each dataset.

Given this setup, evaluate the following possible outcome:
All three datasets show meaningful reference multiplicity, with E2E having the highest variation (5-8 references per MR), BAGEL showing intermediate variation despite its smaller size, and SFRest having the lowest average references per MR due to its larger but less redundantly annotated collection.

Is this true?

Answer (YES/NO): NO